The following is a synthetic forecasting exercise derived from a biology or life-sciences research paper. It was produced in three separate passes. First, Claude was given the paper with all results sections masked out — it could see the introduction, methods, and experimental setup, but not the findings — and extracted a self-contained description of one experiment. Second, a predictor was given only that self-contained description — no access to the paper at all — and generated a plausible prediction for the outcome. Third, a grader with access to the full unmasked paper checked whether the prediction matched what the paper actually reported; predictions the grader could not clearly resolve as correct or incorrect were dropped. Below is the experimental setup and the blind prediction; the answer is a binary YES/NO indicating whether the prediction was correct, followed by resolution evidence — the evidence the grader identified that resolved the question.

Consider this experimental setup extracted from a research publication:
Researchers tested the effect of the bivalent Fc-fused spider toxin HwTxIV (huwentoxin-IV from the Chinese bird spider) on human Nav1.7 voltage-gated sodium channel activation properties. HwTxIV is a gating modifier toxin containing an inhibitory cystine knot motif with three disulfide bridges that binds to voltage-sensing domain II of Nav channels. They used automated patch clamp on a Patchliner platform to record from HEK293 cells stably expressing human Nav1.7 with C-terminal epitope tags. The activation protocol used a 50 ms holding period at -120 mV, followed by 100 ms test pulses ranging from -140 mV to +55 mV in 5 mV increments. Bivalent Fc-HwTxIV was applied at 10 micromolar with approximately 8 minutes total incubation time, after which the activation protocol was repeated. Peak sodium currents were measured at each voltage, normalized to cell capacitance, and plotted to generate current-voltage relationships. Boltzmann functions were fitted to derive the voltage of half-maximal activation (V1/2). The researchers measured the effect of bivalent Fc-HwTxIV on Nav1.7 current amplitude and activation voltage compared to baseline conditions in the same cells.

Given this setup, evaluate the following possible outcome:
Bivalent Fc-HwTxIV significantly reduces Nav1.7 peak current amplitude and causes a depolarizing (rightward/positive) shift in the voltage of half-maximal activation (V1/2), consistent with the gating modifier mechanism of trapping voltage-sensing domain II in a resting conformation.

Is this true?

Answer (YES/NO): NO